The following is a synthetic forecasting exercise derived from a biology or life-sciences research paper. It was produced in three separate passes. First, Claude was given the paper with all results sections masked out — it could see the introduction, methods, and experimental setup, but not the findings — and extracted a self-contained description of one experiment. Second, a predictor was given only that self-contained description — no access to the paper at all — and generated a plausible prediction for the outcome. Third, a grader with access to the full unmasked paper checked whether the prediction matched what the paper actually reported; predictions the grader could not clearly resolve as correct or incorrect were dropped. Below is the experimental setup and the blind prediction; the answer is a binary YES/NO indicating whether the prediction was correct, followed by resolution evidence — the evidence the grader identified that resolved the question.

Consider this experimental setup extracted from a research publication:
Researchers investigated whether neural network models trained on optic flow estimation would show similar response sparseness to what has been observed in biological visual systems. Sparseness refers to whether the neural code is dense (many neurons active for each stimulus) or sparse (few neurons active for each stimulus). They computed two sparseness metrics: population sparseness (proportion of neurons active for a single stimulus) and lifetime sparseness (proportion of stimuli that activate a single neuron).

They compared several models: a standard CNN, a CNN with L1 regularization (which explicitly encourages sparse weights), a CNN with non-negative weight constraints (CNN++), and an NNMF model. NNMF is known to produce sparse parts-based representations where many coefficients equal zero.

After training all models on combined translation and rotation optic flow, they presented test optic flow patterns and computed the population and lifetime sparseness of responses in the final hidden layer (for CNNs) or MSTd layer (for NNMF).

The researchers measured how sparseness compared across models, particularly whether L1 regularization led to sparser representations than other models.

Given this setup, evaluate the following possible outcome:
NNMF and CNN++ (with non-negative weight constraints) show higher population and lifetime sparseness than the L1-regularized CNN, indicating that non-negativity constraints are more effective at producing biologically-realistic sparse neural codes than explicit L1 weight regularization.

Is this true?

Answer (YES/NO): NO